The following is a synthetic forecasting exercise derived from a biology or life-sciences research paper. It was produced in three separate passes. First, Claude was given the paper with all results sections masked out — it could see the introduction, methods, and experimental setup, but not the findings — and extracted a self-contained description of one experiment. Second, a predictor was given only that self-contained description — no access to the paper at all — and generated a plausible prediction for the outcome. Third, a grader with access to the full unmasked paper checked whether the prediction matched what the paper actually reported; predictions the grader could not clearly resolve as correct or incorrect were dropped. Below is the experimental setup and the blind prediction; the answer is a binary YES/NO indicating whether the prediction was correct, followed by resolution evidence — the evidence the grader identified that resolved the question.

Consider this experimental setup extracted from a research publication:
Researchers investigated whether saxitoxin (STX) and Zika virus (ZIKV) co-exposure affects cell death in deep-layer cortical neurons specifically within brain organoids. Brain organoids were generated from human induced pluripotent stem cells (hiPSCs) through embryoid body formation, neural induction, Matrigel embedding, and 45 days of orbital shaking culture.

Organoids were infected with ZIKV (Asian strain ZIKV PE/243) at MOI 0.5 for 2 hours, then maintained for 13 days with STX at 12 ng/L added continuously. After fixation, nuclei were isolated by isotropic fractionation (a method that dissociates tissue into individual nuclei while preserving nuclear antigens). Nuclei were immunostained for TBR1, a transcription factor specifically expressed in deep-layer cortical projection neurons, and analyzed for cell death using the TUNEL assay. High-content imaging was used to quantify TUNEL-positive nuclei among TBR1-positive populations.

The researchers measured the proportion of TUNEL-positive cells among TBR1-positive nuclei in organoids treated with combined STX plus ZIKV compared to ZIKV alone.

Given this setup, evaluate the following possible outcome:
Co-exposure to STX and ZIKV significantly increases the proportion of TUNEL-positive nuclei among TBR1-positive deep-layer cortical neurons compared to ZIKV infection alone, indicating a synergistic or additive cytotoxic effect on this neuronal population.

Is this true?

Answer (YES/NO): YES